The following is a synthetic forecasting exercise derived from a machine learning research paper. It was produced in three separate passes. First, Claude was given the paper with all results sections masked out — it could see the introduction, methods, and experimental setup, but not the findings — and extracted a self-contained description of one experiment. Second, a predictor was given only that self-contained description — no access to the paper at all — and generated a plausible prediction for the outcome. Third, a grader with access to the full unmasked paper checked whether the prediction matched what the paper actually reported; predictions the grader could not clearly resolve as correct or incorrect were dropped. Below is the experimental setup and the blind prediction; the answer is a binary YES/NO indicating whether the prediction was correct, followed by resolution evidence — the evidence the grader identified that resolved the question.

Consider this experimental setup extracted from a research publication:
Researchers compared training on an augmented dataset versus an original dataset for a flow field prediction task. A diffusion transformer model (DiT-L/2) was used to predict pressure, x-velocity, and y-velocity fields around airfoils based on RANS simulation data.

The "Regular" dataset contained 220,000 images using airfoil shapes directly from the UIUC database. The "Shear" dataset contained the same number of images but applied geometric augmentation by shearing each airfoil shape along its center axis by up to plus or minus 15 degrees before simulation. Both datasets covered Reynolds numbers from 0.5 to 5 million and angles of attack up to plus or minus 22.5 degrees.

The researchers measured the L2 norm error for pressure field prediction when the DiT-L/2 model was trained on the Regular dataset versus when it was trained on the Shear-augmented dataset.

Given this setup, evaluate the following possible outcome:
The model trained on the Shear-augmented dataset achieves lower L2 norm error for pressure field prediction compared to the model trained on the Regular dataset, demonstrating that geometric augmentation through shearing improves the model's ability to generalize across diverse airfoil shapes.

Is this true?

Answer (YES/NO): NO